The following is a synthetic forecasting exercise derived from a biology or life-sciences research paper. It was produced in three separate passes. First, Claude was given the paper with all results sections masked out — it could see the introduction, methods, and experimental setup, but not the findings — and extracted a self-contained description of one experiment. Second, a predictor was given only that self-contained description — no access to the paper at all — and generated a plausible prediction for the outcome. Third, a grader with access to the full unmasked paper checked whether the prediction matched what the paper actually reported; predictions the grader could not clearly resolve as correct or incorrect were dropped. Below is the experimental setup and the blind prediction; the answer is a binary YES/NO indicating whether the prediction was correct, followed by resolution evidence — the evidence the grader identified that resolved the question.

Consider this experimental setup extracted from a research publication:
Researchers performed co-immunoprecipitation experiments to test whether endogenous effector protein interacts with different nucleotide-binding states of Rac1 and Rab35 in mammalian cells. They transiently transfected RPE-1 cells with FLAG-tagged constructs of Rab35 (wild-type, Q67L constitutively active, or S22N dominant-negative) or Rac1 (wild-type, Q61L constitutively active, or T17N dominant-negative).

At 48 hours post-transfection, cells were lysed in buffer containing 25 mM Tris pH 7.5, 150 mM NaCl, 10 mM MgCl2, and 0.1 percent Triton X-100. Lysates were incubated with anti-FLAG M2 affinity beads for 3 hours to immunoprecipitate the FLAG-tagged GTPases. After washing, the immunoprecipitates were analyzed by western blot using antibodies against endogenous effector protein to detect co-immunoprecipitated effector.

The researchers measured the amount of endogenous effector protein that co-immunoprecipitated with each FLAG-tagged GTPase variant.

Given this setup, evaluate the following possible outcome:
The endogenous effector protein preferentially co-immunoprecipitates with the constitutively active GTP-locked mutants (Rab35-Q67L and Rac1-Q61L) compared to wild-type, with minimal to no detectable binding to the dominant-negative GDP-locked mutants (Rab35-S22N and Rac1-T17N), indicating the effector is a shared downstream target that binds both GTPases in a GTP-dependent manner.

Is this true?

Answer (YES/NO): YES